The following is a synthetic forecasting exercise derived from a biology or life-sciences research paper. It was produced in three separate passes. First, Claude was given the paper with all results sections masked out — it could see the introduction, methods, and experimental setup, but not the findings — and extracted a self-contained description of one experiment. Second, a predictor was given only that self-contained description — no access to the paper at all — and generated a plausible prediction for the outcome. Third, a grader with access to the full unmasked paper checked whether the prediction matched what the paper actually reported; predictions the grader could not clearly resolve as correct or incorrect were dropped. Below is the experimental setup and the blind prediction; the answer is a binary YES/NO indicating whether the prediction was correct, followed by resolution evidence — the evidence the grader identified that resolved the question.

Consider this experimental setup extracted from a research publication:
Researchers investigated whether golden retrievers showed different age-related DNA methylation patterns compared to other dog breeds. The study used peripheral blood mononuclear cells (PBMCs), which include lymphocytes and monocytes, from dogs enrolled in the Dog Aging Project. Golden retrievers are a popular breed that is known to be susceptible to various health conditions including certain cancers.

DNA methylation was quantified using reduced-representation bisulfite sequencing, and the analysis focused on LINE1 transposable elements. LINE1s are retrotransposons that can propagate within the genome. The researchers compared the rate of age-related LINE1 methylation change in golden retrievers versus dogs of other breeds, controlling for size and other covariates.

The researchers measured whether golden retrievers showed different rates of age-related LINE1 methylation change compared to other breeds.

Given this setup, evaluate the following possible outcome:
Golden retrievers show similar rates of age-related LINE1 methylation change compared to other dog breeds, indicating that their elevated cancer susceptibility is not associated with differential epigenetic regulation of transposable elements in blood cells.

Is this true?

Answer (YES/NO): NO